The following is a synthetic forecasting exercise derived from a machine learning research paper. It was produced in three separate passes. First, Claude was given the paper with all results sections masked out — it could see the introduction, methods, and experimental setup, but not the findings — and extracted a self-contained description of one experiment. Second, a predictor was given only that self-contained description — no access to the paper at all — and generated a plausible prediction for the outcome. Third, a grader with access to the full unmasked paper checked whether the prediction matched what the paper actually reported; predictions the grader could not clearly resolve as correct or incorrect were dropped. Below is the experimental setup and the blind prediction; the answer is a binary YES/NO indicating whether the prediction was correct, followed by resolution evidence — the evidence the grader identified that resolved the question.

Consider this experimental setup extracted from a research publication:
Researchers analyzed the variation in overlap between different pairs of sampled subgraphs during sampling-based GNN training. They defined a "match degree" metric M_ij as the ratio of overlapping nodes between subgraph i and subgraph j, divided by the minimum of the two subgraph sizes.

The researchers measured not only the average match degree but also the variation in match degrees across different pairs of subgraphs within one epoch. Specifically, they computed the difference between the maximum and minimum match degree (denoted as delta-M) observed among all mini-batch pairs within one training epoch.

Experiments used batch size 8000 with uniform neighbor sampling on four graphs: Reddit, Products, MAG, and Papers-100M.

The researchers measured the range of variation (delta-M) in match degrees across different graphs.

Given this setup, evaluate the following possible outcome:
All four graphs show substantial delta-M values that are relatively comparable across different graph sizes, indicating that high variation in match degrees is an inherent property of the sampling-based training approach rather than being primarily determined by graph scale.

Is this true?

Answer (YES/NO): YES